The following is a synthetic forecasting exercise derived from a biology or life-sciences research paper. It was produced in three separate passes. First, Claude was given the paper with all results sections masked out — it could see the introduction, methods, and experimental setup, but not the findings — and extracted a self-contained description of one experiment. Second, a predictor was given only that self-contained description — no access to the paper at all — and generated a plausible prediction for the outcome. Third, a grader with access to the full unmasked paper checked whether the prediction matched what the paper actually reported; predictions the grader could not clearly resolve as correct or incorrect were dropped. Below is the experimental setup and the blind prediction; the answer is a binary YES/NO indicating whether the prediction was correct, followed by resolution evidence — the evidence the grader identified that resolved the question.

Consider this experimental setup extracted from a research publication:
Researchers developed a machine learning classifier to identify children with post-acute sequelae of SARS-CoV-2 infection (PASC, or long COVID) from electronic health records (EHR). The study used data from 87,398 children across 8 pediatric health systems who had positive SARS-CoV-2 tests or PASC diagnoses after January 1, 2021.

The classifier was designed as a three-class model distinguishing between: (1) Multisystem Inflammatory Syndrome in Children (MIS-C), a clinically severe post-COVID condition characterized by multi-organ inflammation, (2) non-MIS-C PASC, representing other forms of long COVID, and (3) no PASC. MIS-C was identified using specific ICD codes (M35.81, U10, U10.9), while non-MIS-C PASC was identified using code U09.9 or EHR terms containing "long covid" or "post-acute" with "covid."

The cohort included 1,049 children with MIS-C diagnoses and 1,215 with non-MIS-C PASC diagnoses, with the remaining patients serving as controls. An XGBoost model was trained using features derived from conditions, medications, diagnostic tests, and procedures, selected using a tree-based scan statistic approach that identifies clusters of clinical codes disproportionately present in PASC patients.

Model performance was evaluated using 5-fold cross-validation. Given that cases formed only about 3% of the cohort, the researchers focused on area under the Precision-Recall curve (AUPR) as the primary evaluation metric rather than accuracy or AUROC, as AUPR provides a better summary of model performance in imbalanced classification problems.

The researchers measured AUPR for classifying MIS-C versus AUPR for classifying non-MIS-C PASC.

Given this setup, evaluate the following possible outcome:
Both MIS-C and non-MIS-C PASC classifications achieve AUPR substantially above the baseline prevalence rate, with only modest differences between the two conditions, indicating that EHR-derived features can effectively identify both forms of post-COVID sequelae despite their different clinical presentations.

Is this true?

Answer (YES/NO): NO